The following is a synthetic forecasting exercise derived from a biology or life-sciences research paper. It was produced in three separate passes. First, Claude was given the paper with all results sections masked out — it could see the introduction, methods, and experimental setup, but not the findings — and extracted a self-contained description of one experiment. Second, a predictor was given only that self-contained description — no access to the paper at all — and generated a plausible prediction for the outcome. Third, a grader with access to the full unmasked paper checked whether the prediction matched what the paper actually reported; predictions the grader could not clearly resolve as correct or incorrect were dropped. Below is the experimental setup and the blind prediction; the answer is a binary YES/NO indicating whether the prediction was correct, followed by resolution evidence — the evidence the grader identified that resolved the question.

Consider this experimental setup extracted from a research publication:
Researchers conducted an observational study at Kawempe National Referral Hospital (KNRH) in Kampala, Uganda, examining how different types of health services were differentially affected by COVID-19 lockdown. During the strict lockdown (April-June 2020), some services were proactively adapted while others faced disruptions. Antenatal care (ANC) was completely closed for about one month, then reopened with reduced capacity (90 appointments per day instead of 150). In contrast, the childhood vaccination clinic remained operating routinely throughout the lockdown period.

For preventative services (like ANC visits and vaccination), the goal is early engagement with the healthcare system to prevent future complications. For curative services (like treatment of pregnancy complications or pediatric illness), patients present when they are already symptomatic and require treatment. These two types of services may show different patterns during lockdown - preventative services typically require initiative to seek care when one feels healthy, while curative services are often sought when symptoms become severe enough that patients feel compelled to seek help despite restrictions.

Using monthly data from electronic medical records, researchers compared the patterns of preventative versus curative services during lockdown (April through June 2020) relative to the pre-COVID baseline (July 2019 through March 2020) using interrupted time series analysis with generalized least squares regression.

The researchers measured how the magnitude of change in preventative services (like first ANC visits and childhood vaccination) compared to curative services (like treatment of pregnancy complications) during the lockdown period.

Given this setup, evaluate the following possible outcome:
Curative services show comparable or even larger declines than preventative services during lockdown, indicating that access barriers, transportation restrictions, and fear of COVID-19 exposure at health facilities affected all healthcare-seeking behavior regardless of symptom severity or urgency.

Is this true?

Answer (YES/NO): NO